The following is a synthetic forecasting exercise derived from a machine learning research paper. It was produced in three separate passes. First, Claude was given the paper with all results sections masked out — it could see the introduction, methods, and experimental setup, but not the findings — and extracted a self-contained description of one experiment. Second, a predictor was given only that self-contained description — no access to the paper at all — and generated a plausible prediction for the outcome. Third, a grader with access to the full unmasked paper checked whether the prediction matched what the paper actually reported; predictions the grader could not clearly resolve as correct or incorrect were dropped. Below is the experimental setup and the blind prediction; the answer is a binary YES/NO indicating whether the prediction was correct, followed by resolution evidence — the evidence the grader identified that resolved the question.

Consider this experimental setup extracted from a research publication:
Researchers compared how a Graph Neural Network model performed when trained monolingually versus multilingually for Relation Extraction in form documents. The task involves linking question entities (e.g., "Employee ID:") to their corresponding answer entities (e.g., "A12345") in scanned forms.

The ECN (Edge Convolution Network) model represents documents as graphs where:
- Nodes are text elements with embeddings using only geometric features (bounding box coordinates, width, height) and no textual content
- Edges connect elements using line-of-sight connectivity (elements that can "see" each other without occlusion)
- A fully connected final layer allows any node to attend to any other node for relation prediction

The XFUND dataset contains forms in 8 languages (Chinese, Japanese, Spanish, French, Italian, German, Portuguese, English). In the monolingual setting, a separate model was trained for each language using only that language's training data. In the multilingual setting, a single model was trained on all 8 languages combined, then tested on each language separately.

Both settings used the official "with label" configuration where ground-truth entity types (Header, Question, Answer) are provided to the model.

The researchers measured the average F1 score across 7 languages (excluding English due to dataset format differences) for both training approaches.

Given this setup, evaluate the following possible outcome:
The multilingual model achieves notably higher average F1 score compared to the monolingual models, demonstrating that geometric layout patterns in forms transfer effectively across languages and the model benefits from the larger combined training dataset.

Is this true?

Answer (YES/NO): YES